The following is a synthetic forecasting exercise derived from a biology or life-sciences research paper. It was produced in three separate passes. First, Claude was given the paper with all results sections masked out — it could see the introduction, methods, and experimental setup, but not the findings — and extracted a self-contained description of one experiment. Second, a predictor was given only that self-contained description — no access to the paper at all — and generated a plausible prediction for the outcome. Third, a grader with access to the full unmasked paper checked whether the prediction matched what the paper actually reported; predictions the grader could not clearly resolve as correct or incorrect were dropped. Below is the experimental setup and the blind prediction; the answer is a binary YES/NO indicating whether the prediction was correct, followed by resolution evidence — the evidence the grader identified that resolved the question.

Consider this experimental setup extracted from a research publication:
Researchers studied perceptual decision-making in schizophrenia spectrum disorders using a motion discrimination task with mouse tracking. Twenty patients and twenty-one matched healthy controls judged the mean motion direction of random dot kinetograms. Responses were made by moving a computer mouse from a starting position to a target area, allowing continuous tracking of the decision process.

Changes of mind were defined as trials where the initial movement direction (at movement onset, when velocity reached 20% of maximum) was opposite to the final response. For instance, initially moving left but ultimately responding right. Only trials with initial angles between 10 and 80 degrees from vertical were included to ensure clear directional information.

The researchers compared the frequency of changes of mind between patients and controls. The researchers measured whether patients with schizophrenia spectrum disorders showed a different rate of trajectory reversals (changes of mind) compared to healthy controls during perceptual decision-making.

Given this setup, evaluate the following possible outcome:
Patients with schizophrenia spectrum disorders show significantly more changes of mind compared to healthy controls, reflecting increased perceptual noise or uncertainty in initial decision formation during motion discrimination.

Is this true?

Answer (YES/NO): NO